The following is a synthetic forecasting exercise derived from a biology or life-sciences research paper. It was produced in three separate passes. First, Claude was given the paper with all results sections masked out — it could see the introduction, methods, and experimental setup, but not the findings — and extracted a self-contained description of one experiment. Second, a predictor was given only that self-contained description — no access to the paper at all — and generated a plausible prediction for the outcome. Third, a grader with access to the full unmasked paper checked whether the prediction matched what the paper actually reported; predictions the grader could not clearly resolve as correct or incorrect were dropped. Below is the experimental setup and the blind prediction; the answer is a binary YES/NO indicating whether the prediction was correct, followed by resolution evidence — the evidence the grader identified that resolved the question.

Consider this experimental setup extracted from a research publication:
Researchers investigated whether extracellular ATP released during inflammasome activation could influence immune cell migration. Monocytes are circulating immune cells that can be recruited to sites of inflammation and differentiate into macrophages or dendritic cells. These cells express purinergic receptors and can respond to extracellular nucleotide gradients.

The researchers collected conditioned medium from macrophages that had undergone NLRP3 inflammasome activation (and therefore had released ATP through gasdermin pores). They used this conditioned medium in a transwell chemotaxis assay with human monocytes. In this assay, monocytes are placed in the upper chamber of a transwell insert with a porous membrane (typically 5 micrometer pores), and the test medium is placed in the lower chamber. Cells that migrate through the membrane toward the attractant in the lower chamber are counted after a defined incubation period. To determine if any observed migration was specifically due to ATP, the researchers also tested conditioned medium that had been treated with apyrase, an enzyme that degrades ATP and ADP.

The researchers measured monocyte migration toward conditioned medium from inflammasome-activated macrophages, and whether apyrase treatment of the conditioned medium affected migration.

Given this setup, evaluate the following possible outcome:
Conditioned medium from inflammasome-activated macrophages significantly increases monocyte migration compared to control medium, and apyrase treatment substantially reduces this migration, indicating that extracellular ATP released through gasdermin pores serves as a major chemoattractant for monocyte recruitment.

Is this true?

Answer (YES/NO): YES